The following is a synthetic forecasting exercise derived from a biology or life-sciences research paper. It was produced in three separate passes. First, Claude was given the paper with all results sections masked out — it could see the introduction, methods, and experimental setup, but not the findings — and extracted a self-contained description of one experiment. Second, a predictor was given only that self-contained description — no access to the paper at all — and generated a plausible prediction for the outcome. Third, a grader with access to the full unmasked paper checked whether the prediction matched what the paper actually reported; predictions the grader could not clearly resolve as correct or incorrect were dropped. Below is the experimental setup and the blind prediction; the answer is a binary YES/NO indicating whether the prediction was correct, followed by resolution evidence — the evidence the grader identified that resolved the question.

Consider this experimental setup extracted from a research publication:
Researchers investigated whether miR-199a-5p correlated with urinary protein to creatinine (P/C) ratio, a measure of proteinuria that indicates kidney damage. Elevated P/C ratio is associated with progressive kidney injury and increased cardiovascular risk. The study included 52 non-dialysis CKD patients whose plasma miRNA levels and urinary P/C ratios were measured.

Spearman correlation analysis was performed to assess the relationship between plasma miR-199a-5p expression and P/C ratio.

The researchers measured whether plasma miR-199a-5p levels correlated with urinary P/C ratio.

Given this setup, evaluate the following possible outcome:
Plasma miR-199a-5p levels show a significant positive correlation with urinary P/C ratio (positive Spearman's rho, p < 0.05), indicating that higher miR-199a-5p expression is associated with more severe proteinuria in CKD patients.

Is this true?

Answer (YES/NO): YES